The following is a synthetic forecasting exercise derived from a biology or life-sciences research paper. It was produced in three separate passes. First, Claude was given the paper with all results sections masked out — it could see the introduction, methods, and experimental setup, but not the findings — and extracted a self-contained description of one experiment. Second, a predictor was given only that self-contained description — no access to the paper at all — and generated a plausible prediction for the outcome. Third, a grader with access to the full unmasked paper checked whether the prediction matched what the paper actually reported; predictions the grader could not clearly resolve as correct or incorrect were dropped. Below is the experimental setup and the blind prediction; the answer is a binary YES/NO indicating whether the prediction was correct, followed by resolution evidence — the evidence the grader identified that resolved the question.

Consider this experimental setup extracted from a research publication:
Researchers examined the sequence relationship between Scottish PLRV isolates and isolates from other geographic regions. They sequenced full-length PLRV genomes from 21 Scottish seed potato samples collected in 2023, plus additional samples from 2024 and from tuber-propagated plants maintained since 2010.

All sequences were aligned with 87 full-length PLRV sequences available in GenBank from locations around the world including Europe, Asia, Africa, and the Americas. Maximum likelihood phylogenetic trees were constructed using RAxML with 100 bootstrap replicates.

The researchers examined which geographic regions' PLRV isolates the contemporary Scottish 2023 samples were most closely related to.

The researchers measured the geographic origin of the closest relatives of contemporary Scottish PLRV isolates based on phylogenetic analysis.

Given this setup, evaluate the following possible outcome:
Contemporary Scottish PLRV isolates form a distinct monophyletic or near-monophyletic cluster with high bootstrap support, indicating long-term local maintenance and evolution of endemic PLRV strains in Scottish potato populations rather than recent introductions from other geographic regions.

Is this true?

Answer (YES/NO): NO